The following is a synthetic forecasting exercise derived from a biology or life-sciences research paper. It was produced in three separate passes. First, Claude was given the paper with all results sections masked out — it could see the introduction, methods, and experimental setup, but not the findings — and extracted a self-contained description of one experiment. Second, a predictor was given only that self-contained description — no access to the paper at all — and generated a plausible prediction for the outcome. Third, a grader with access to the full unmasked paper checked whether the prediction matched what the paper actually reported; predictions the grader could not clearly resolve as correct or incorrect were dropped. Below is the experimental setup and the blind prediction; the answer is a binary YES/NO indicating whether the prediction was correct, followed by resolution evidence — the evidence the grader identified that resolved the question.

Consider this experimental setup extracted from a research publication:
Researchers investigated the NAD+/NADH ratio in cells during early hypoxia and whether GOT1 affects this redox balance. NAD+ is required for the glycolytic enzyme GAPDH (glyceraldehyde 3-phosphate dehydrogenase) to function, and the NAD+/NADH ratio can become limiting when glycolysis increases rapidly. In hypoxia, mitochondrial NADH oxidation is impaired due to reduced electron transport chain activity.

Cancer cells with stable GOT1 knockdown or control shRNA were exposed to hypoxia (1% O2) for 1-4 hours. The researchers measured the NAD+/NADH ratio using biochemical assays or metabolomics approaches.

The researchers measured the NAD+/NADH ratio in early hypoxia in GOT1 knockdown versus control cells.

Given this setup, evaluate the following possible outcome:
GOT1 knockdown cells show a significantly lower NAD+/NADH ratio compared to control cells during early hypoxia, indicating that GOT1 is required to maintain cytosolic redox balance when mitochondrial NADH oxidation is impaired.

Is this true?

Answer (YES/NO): NO